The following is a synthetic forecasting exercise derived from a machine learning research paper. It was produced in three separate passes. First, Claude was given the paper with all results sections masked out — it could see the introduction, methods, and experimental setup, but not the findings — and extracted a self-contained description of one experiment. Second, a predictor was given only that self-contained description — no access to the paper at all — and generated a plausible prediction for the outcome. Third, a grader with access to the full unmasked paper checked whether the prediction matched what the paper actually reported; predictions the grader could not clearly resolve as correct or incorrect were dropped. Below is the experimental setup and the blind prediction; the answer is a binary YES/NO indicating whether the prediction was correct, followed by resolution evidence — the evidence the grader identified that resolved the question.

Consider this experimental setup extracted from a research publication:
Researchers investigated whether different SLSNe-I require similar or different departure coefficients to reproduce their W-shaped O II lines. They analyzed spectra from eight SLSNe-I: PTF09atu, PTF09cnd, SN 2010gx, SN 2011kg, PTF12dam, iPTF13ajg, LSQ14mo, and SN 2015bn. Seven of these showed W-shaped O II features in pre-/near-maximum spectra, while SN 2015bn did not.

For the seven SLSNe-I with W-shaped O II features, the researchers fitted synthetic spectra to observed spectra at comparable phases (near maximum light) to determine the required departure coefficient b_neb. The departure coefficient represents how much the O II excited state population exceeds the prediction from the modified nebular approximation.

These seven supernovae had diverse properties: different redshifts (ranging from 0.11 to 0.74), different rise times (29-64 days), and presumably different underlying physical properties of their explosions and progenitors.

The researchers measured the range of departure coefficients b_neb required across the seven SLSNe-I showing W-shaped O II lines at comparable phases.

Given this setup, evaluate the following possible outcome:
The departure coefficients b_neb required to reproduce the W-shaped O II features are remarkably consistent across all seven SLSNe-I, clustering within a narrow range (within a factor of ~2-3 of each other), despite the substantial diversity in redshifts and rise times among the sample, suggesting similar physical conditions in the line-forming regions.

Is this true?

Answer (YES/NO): NO